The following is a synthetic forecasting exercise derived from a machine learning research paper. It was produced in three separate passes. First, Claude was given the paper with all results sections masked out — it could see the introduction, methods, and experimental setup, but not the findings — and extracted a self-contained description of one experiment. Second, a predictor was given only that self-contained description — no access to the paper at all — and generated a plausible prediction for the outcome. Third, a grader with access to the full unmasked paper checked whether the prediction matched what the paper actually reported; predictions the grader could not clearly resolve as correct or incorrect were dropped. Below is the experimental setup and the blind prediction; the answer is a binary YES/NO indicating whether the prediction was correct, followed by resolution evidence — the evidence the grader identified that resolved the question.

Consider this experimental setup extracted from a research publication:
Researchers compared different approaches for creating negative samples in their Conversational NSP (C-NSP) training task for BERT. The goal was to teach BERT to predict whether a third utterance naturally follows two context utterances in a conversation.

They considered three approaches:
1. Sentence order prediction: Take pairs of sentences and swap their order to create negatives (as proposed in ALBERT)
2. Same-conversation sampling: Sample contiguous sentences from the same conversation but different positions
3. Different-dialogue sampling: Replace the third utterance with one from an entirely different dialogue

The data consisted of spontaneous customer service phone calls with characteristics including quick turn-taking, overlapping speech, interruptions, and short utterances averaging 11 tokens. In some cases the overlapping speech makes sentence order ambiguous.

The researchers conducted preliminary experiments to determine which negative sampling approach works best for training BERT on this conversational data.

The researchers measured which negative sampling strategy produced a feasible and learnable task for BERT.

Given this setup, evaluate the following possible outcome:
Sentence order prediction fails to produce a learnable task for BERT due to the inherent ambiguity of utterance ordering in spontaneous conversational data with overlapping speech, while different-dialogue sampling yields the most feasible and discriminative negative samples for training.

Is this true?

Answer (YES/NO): NO